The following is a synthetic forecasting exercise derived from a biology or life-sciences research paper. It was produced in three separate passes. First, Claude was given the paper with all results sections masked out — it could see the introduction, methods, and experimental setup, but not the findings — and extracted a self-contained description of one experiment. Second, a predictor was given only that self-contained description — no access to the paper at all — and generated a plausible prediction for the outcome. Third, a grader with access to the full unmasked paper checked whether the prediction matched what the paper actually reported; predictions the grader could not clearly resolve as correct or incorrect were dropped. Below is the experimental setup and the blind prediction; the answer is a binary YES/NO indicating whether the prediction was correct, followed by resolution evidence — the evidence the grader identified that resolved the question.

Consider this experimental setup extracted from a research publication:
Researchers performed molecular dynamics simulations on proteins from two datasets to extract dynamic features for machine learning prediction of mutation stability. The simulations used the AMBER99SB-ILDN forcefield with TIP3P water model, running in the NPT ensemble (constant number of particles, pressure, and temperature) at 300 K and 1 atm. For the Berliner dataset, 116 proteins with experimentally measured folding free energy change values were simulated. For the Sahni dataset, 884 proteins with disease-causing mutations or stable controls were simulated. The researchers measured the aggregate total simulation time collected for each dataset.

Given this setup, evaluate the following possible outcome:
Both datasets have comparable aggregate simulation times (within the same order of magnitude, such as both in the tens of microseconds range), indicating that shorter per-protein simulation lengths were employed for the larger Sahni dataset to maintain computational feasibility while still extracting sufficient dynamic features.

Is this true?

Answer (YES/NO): NO